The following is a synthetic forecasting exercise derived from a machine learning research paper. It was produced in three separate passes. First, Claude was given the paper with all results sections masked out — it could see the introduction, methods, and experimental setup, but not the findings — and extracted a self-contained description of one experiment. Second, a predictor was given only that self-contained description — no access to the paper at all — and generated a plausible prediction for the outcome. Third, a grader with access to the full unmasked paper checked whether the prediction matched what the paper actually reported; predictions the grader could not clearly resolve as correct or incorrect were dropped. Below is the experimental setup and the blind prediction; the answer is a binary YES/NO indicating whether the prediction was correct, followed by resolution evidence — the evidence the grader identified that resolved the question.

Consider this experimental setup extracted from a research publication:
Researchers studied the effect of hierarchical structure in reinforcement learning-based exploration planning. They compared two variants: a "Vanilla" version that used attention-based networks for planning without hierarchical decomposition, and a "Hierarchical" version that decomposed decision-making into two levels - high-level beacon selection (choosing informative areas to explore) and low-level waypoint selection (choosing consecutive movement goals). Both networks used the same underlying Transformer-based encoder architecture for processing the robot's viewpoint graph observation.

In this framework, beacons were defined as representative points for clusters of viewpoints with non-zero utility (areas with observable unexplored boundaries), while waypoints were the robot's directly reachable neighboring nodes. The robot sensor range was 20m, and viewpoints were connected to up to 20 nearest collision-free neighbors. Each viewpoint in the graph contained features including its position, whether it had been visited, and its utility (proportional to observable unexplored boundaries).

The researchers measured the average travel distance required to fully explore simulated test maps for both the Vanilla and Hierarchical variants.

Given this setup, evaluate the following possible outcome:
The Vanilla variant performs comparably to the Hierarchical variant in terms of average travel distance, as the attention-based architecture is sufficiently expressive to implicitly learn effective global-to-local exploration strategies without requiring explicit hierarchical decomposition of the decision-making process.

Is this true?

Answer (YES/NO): NO